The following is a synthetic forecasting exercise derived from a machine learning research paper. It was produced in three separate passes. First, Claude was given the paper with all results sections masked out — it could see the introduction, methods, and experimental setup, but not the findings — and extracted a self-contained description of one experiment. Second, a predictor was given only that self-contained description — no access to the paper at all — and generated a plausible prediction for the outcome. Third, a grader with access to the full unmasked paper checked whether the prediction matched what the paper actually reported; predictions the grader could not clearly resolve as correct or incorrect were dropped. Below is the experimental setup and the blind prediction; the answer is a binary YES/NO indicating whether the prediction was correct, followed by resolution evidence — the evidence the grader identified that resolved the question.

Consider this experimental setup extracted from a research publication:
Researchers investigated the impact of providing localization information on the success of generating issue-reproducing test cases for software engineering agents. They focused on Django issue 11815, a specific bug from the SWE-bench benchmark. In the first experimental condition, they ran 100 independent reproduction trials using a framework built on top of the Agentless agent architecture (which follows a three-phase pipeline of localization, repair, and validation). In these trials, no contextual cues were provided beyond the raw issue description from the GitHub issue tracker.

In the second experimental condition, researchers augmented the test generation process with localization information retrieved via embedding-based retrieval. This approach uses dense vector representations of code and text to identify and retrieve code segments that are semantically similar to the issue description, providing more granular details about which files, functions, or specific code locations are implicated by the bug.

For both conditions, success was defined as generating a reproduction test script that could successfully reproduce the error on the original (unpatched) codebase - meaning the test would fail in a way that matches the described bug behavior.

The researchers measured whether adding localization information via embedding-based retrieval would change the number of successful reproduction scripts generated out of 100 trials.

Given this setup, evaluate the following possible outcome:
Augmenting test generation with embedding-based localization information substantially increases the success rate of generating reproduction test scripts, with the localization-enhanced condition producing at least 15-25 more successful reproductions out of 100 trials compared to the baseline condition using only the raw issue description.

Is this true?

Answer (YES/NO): NO